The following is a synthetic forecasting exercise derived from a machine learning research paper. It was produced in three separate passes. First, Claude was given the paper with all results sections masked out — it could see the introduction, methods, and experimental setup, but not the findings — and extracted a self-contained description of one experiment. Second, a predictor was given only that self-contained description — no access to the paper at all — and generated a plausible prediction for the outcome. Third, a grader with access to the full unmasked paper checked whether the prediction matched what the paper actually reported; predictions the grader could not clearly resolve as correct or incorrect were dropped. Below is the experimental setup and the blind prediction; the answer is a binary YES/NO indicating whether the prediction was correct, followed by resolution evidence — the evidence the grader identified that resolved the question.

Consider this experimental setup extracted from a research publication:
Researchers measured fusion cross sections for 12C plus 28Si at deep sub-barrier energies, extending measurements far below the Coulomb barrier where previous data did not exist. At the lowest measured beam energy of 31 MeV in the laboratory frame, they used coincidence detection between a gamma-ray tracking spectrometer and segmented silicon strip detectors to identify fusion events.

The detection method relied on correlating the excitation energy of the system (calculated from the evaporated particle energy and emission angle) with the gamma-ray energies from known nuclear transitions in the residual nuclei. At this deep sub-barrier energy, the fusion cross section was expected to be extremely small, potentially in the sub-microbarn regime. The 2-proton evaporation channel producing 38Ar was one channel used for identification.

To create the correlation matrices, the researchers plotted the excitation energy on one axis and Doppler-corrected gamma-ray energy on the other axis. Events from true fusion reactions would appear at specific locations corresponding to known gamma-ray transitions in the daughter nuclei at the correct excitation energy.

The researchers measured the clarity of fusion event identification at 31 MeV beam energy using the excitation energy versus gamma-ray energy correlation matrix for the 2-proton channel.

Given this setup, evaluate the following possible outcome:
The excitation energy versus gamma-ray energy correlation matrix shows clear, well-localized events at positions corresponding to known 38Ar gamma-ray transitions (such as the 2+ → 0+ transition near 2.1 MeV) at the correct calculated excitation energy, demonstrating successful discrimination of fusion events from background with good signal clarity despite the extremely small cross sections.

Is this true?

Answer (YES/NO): YES